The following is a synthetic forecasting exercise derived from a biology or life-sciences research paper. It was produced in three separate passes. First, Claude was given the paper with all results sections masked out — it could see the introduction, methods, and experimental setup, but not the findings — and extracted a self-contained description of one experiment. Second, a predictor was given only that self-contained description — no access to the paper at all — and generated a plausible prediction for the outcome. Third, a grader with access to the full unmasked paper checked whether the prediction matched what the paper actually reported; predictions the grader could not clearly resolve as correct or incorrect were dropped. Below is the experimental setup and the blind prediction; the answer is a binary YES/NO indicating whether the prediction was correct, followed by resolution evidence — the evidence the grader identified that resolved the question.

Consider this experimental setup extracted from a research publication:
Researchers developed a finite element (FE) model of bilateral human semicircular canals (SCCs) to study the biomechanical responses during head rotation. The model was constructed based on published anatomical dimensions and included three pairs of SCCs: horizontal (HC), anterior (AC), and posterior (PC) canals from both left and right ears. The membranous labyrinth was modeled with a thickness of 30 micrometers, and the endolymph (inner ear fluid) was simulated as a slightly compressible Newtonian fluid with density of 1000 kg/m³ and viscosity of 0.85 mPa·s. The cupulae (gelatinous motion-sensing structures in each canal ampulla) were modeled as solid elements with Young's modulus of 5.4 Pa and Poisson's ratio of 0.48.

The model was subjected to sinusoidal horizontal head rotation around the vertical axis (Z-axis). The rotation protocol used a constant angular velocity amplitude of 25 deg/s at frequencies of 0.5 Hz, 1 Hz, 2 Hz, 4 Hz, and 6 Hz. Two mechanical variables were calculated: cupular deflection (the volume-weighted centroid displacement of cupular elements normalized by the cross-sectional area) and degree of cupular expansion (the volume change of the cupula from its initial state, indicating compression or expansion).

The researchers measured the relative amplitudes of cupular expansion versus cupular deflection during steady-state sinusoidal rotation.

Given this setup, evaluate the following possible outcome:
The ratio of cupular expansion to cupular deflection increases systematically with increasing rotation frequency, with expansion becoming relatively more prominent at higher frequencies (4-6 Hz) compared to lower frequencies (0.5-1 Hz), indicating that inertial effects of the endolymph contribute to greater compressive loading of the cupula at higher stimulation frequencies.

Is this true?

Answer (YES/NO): NO